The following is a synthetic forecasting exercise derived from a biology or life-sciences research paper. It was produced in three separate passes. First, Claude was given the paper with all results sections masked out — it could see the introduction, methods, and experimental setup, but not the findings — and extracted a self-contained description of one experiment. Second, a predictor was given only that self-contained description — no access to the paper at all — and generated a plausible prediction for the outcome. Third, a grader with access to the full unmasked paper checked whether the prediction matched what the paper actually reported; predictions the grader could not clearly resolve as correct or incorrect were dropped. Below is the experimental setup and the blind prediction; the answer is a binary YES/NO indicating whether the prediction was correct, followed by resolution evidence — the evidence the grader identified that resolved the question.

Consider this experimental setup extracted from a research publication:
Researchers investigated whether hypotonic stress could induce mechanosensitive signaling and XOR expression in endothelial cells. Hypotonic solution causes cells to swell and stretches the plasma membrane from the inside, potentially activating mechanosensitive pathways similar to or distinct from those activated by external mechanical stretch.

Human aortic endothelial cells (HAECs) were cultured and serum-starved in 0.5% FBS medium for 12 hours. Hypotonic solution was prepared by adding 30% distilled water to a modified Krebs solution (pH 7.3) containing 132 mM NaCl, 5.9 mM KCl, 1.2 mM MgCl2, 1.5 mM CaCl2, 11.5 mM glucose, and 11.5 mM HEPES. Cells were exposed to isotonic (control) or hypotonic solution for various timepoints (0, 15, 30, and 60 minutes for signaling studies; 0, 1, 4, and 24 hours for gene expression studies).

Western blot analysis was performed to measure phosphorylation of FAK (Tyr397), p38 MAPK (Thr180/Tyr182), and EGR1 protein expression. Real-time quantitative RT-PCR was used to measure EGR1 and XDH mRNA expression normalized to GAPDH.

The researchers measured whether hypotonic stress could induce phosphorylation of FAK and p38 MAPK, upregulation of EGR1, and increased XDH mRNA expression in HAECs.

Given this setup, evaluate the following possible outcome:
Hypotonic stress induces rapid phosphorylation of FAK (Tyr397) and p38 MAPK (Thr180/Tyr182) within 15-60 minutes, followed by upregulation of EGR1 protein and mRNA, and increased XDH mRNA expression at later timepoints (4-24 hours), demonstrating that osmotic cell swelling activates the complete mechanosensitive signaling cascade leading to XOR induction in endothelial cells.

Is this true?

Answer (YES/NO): NO